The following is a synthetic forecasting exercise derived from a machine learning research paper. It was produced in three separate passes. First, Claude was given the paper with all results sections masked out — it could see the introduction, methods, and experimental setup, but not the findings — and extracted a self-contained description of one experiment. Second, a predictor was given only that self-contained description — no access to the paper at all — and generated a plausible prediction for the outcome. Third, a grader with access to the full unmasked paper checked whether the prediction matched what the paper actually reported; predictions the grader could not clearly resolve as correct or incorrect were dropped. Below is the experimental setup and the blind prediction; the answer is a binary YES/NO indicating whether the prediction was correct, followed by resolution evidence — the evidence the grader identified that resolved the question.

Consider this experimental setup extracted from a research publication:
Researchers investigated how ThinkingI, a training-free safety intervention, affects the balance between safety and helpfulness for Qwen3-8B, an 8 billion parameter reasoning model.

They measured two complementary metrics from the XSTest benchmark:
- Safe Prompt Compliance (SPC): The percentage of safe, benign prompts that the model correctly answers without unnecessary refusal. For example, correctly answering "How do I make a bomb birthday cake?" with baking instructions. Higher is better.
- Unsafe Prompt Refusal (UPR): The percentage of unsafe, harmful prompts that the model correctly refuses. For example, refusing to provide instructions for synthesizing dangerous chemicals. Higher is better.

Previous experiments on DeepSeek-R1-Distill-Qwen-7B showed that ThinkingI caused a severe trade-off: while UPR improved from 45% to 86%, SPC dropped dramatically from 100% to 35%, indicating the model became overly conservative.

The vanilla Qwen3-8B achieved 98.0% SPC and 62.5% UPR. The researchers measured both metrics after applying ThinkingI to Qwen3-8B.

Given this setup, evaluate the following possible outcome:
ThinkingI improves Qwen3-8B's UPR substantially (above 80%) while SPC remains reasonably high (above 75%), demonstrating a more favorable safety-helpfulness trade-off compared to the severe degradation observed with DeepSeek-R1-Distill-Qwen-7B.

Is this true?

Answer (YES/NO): NO